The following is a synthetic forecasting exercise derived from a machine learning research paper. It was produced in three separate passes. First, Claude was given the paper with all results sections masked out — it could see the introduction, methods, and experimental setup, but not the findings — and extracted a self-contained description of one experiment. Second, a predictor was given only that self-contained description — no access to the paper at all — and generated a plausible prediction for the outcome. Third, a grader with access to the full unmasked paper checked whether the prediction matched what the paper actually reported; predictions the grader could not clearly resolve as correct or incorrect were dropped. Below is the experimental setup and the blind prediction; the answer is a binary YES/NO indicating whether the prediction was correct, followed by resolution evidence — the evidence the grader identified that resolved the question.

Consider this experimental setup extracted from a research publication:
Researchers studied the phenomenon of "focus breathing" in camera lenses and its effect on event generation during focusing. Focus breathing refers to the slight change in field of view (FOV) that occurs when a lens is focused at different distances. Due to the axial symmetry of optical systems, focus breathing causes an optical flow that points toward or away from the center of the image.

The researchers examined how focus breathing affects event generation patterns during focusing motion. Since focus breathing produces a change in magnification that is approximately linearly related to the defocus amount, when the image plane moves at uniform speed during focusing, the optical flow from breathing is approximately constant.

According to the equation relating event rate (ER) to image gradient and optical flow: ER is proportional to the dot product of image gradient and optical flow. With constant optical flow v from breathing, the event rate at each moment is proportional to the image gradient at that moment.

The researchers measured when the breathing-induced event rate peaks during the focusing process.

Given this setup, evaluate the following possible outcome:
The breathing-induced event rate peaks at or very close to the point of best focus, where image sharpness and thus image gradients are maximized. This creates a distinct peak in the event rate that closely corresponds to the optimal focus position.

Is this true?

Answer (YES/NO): YES